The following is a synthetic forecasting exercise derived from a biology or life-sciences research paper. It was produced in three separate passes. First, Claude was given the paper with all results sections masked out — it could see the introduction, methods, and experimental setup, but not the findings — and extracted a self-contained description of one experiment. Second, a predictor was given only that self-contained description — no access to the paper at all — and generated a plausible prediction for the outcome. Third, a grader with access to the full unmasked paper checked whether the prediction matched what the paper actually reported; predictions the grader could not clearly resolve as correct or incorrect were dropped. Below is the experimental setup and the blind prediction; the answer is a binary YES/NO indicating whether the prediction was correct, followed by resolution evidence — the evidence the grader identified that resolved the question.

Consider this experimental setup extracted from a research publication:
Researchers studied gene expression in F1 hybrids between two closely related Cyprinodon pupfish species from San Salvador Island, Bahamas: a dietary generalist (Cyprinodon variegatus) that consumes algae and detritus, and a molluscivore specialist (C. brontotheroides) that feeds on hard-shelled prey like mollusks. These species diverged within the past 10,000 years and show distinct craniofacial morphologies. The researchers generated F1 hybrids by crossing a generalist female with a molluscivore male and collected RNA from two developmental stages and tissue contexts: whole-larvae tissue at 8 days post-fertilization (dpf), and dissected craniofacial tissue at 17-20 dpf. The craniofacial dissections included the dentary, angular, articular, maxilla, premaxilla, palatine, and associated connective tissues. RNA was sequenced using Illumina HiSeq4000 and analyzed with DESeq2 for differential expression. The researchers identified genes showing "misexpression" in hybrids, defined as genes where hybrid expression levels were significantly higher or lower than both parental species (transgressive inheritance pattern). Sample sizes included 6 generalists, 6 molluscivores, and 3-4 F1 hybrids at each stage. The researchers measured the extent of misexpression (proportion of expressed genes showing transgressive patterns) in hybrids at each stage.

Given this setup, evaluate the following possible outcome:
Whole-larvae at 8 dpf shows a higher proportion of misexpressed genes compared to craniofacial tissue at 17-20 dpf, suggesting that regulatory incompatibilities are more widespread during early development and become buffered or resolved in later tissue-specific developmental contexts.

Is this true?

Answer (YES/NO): NO